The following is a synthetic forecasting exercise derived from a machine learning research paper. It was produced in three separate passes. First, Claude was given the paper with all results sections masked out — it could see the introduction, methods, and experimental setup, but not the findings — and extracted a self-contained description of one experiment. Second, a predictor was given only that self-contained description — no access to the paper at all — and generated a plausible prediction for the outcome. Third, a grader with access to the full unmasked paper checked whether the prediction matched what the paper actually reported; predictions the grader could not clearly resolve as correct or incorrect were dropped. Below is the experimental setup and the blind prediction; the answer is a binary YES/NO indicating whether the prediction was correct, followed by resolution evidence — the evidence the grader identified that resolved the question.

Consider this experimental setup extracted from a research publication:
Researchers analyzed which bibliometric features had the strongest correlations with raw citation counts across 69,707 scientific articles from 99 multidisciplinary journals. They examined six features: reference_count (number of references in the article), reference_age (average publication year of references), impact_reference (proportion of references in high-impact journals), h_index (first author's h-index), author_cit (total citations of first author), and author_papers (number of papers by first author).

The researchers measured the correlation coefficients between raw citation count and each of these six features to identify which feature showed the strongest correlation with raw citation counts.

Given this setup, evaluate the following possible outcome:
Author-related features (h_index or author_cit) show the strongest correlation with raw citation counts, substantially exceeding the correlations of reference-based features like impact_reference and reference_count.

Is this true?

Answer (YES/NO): NO